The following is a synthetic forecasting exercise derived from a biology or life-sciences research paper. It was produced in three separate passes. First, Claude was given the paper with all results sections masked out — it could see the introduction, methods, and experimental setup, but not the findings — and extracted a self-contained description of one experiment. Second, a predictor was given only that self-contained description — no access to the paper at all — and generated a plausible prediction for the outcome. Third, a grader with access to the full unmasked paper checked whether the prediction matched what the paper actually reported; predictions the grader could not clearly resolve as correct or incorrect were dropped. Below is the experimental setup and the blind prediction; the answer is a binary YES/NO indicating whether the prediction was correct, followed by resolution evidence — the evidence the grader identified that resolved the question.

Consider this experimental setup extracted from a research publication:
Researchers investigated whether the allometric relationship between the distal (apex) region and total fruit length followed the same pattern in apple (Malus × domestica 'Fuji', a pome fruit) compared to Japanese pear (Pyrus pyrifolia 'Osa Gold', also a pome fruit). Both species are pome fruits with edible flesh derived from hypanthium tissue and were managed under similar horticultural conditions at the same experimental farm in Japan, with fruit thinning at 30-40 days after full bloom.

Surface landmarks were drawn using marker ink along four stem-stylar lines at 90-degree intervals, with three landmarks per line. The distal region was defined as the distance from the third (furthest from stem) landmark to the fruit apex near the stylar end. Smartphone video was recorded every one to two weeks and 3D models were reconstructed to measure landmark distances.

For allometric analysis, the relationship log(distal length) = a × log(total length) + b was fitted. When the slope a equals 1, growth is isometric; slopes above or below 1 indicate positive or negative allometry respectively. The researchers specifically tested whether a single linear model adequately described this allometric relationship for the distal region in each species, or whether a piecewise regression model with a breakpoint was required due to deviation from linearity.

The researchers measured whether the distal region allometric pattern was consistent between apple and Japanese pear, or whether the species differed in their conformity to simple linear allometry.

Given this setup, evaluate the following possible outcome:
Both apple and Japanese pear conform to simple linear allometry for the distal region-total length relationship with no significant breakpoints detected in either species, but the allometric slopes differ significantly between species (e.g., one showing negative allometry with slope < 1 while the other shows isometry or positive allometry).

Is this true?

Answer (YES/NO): NO